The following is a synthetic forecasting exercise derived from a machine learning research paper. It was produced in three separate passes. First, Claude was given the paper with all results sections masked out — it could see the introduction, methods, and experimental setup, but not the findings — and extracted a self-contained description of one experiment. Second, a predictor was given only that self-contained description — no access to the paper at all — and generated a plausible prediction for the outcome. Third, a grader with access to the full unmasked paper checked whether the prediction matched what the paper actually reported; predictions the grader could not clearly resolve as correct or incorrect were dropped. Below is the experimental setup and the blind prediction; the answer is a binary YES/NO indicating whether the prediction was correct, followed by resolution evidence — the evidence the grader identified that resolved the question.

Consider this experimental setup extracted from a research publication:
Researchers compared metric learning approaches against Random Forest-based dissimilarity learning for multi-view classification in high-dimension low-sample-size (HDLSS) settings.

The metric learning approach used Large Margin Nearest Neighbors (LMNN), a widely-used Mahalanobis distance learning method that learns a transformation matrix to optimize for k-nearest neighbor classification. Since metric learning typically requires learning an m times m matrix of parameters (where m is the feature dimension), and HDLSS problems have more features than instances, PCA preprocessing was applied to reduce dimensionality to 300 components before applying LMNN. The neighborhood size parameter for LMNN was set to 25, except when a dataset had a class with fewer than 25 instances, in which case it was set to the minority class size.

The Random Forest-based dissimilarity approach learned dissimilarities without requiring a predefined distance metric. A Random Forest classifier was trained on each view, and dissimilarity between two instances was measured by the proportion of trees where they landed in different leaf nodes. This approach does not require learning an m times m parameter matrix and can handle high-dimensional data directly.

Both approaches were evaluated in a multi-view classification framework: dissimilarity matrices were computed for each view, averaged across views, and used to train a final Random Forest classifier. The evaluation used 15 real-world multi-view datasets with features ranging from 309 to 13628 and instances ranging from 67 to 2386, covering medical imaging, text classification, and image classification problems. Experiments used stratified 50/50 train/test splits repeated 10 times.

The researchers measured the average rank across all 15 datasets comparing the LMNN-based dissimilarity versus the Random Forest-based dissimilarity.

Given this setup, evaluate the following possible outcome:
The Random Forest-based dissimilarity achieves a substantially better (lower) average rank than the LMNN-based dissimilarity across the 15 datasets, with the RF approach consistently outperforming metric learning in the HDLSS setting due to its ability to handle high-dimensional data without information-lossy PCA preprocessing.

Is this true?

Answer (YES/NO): NO